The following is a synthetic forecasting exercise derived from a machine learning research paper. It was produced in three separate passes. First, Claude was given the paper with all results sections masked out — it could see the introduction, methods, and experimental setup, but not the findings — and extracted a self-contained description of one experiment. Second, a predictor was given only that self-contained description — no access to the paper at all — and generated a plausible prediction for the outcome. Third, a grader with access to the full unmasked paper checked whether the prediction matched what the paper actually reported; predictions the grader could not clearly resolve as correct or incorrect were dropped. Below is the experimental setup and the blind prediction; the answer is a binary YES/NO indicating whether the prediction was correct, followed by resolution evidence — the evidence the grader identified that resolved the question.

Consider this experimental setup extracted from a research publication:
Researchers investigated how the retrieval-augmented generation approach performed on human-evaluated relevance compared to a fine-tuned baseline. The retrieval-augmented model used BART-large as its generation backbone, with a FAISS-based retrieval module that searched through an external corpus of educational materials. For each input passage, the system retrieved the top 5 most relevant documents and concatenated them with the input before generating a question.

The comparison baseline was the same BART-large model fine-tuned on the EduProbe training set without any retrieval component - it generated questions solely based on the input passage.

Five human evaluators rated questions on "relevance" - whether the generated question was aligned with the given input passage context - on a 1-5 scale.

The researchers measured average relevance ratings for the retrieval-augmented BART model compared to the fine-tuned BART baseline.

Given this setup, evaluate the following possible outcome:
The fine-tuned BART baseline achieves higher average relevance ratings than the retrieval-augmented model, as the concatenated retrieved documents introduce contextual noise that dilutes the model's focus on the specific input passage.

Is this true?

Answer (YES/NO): NO